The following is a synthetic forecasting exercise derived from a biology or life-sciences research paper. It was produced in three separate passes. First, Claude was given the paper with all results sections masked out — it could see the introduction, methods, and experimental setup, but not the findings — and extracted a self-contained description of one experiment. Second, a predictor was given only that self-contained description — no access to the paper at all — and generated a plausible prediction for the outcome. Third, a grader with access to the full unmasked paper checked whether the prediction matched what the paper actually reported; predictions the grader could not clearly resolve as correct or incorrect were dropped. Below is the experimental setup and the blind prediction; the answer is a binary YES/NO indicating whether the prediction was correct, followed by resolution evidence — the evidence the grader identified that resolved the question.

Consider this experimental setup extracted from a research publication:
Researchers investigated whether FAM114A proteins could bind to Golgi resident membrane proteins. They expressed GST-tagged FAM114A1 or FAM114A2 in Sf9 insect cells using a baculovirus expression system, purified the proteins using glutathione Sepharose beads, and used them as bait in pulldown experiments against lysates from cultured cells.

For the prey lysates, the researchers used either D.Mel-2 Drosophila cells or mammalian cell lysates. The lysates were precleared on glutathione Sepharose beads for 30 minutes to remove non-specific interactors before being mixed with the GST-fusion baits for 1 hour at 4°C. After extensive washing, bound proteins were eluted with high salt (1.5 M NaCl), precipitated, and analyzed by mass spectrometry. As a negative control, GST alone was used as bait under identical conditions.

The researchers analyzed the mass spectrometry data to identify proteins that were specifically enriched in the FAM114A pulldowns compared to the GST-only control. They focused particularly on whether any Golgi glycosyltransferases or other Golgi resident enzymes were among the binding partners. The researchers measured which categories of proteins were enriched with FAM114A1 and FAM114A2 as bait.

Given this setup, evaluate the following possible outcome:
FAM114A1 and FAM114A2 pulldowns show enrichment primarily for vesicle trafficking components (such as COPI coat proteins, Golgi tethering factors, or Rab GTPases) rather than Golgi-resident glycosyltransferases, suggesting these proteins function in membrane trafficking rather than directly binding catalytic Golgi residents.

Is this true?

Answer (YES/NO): NO